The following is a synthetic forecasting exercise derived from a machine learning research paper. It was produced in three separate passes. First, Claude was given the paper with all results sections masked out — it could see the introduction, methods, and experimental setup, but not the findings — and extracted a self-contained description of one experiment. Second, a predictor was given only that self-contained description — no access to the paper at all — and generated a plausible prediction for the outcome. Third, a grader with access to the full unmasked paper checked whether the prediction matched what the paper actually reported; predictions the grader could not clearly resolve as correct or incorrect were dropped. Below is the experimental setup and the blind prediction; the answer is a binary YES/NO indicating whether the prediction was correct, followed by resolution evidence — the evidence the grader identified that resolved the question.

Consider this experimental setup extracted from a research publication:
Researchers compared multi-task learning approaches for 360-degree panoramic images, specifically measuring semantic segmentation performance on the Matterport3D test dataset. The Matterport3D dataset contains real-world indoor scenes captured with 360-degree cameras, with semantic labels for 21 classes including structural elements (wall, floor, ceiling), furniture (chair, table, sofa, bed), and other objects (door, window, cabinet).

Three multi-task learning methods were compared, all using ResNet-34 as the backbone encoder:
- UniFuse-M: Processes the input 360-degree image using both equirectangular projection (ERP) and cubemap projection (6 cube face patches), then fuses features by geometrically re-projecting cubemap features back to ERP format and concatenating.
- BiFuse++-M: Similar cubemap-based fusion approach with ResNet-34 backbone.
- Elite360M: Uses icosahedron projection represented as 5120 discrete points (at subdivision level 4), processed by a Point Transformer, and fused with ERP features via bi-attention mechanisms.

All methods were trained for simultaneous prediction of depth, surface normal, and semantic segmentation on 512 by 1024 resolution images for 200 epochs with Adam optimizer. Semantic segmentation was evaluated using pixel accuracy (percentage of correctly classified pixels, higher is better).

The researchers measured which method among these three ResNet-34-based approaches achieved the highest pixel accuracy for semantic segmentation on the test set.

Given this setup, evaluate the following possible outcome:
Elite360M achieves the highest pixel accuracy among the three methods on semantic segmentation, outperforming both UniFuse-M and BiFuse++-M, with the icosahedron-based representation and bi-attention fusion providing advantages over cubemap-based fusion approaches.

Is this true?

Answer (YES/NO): NO